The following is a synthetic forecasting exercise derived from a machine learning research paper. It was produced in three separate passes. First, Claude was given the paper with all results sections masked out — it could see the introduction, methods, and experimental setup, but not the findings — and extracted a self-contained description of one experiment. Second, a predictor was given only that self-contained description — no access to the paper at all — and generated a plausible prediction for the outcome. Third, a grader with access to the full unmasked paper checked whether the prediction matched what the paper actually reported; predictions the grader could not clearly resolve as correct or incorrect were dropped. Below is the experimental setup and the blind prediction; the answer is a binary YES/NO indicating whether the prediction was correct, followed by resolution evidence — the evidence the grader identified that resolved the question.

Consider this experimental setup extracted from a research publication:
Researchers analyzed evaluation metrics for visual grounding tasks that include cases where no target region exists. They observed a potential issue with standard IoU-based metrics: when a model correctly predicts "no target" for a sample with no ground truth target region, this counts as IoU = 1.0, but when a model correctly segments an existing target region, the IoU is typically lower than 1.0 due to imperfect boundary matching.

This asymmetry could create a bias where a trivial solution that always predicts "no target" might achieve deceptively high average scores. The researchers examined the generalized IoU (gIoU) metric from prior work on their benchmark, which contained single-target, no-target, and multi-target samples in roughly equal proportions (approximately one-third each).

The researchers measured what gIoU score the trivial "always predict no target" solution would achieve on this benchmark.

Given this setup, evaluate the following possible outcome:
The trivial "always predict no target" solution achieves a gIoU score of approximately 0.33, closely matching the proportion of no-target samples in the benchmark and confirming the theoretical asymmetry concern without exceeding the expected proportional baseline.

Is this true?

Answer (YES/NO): YES